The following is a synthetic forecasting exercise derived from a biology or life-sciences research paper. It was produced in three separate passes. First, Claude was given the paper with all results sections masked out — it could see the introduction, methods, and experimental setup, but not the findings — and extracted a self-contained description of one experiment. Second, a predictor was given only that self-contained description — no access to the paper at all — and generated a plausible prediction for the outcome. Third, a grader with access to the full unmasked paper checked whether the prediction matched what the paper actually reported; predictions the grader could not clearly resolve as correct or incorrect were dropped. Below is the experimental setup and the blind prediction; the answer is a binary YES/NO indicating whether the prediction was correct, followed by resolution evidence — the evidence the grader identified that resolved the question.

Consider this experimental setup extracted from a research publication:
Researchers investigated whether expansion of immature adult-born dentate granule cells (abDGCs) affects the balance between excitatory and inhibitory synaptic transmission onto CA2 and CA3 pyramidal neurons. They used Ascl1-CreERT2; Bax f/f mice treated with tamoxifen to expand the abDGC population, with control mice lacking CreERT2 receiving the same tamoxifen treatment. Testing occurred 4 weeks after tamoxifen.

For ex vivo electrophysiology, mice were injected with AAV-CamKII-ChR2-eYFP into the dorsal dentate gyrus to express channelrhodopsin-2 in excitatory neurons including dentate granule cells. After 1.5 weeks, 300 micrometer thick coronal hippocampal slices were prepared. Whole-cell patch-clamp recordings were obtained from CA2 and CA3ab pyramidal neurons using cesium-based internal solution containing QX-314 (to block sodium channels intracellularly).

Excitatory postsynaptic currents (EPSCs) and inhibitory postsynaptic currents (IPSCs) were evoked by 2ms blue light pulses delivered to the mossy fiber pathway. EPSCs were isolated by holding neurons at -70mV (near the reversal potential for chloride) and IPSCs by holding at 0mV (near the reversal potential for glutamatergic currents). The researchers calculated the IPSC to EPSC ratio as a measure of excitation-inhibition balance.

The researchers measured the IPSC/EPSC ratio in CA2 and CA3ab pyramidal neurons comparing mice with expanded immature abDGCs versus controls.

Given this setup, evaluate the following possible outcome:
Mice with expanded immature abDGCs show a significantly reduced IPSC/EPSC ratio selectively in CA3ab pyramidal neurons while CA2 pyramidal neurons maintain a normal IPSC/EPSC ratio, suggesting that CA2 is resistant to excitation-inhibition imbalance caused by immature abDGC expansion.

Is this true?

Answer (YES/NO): NO